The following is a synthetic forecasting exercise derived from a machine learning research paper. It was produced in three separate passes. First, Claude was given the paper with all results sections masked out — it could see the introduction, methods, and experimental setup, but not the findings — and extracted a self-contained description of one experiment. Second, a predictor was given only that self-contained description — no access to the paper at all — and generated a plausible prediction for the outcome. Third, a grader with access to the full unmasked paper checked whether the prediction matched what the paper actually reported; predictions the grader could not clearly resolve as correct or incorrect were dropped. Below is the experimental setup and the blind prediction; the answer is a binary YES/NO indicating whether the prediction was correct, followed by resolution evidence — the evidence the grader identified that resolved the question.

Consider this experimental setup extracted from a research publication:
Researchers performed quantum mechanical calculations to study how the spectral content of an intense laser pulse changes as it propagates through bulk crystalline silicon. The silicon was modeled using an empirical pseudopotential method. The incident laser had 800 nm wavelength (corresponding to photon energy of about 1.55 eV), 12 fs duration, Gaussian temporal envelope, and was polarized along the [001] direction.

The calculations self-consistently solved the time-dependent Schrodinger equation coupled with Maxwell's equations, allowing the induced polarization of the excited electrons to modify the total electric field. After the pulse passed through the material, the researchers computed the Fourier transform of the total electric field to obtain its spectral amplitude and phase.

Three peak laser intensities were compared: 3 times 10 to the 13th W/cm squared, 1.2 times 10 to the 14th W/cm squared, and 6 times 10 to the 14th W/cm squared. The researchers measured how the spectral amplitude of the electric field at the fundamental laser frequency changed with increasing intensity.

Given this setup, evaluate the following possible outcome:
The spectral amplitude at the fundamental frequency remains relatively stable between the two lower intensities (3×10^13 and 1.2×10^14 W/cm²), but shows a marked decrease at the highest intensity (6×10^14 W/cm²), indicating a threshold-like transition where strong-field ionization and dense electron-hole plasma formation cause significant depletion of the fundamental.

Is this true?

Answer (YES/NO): NO